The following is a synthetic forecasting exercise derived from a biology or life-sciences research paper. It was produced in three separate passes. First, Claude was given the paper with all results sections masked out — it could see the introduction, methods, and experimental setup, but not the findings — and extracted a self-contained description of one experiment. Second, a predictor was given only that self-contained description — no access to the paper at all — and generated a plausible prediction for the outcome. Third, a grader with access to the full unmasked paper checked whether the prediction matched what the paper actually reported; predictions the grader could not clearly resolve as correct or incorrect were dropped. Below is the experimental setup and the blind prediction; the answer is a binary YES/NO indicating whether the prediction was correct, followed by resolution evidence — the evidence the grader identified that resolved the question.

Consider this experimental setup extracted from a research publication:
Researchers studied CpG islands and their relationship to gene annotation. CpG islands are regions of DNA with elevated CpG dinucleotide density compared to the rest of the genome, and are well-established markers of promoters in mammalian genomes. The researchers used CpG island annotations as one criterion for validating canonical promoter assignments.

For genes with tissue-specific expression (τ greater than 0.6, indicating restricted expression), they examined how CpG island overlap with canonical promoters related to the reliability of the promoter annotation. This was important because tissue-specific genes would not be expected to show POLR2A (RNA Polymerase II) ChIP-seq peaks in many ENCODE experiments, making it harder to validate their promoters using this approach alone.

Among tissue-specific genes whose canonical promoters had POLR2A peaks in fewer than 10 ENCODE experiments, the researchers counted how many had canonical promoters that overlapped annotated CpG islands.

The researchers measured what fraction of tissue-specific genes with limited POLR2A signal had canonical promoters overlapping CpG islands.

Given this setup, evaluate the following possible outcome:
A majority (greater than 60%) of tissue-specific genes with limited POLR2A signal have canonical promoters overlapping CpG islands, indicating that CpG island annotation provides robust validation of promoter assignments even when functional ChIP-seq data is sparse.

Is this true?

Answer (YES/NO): NO